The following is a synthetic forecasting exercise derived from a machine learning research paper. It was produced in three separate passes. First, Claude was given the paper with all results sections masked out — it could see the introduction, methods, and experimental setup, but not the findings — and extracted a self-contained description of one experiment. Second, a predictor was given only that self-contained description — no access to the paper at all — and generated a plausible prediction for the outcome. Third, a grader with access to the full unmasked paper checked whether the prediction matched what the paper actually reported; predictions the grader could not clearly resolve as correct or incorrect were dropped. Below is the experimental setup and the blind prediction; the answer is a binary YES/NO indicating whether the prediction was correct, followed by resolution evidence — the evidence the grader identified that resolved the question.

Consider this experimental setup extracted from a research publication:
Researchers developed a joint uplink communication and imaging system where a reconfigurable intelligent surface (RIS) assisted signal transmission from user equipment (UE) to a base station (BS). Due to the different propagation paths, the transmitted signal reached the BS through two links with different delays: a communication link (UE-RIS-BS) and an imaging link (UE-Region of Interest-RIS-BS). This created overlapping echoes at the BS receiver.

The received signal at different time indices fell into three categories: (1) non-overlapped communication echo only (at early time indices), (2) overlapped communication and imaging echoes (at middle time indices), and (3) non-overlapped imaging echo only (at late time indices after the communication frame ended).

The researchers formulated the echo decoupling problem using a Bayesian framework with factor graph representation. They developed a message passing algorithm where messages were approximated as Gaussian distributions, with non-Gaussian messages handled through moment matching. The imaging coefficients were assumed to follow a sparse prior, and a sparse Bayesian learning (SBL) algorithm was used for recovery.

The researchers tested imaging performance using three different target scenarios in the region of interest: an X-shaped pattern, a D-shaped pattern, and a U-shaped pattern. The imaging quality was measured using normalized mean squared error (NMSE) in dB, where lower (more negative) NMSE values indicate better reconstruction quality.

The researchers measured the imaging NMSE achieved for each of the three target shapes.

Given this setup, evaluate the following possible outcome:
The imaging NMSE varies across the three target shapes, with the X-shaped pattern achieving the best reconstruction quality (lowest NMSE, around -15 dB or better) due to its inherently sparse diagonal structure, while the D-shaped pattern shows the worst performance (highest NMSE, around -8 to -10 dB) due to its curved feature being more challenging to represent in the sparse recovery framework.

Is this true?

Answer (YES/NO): NO